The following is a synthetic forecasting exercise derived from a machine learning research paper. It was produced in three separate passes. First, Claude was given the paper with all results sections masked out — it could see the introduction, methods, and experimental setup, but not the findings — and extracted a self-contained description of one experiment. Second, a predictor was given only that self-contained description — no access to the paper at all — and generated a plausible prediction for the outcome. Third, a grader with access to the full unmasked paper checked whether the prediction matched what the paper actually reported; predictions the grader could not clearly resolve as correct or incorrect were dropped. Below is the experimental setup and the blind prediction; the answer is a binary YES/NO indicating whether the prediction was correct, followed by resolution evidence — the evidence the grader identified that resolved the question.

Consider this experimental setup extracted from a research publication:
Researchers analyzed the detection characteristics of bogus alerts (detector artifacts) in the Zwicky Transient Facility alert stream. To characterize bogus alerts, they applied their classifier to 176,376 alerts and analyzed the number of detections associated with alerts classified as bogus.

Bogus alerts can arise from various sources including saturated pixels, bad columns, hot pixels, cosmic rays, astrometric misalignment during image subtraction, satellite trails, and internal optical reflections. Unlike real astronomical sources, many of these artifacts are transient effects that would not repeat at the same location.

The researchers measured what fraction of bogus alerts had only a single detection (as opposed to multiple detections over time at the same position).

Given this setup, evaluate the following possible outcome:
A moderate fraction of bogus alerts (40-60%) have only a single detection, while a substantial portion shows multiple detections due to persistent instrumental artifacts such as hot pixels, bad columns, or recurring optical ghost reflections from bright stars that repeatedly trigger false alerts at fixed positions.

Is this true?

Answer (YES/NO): YES